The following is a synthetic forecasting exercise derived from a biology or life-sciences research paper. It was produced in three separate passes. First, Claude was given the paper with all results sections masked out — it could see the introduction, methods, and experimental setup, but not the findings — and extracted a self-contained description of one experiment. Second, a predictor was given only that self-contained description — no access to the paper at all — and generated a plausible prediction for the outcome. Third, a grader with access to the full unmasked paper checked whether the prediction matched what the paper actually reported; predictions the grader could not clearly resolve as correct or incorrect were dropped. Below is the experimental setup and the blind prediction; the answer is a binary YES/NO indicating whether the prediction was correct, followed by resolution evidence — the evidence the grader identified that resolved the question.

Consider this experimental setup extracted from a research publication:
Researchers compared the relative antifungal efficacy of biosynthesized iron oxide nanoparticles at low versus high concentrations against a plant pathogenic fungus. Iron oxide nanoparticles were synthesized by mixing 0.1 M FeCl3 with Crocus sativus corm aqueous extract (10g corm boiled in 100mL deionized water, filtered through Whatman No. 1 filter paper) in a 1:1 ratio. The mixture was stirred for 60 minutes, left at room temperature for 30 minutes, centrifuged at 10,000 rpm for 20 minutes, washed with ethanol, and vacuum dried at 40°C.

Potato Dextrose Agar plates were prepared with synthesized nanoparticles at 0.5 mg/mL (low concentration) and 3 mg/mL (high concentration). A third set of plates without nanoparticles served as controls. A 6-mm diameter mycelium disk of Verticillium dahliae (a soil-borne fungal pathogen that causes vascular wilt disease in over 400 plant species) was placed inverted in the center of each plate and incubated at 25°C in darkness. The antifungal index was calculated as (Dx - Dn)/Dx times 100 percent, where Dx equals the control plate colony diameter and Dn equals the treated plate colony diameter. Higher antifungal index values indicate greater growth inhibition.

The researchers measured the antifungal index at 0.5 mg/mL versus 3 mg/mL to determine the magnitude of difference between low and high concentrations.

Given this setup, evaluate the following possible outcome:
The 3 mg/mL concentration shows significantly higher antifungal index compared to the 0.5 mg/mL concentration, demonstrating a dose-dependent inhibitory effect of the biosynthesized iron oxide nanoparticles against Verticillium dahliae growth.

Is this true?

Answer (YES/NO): YES